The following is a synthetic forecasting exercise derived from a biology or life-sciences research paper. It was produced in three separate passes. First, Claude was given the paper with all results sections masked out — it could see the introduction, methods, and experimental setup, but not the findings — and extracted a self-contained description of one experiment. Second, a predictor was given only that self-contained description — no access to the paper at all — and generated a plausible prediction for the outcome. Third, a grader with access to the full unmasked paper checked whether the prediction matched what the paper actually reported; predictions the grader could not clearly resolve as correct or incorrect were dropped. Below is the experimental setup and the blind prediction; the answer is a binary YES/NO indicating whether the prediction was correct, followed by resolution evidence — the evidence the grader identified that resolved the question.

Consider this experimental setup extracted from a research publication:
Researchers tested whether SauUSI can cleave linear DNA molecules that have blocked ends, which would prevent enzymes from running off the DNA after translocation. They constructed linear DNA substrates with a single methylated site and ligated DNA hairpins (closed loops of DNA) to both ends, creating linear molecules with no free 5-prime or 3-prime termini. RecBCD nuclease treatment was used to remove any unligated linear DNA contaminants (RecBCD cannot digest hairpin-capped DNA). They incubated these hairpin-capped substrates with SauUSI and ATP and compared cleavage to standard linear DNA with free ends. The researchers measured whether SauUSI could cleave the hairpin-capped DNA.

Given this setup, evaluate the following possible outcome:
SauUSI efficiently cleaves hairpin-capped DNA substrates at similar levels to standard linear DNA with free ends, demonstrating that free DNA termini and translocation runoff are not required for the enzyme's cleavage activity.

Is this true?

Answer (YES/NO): YES